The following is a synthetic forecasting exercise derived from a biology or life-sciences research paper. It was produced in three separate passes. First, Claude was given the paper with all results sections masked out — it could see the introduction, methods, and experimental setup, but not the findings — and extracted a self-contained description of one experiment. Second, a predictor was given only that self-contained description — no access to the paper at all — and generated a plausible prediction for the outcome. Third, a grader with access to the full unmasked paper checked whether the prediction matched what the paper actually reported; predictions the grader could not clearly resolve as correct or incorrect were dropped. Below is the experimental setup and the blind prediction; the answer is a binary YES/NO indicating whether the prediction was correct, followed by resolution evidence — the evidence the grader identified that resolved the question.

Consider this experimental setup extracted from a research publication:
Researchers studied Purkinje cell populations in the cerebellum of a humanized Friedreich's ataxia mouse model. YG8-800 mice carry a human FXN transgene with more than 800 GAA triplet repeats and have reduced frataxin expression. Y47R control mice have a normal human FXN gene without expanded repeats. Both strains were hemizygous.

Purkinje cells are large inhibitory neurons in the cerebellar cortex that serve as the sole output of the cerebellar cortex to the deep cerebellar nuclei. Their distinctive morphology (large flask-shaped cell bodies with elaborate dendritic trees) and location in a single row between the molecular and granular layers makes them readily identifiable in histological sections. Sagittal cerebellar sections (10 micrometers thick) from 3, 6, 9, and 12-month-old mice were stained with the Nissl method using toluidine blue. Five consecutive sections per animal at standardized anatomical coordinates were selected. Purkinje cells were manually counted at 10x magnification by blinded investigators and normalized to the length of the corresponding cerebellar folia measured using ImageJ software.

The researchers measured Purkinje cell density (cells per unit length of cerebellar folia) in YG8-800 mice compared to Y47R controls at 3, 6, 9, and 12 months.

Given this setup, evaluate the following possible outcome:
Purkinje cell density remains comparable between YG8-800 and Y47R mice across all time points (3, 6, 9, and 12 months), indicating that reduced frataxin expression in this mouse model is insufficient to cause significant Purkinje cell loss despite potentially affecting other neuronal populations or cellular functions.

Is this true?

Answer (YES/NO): NO